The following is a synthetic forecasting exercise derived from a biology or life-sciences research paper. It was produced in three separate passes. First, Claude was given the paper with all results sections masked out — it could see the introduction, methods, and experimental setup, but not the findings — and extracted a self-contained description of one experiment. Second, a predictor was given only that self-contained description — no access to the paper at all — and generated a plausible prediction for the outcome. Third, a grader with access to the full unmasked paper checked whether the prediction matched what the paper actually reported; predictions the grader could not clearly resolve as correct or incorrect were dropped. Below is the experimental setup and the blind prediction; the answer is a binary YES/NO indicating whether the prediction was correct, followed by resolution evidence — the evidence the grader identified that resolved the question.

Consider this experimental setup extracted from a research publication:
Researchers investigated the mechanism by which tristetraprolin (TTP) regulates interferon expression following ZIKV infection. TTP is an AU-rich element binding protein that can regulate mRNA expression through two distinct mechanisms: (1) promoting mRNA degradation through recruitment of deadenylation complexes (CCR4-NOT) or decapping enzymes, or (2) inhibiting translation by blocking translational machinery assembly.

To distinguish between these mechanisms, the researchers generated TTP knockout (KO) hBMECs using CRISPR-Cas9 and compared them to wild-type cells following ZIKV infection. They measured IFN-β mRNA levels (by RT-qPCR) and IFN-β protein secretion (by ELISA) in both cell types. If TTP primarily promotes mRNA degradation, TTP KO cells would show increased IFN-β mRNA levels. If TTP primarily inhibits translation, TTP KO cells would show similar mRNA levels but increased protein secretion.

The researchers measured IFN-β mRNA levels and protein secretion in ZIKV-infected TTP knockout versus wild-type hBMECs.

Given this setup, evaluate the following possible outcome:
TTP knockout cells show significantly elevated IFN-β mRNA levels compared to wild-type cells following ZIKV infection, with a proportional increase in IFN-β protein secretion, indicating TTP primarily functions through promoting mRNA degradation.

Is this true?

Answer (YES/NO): NO